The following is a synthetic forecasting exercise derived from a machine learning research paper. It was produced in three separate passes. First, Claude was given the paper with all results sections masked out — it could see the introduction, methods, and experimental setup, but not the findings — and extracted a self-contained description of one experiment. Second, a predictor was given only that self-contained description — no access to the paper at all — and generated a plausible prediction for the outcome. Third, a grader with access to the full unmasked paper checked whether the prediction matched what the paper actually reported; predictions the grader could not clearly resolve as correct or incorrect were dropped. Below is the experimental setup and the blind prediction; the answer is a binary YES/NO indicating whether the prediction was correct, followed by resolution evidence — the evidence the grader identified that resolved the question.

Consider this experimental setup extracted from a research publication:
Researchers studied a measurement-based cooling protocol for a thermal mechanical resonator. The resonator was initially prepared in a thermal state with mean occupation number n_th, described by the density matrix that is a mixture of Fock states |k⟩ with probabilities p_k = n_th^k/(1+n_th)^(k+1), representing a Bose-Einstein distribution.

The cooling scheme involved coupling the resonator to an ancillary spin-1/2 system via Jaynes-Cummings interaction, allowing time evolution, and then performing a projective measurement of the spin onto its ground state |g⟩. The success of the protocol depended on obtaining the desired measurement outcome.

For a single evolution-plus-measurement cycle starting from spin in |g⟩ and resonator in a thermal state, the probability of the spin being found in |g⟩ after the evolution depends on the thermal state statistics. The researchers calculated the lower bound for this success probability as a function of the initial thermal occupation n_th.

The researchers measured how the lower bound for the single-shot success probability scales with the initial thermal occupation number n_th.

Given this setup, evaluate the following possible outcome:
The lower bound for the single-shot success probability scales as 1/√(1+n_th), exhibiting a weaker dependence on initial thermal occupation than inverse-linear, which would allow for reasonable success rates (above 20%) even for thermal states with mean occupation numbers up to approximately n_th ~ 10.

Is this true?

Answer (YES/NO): NO